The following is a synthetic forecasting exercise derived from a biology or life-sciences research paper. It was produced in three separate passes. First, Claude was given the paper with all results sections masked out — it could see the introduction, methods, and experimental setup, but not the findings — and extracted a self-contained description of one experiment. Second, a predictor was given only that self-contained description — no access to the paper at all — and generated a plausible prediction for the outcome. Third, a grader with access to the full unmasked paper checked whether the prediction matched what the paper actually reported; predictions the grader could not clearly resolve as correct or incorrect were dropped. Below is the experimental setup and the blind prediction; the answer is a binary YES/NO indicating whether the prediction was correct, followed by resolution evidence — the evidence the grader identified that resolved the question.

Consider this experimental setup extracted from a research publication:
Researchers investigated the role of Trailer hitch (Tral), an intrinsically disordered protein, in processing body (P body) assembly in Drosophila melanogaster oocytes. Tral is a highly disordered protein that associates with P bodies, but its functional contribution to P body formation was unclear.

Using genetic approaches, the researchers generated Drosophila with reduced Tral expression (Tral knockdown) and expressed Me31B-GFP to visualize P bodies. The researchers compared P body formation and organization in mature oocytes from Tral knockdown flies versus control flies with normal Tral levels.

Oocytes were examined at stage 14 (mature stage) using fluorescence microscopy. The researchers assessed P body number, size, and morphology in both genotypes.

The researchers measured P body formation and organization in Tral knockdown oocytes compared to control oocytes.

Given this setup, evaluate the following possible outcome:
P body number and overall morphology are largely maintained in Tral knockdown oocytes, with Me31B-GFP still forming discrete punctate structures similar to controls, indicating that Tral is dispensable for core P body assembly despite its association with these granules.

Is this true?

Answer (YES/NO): NO